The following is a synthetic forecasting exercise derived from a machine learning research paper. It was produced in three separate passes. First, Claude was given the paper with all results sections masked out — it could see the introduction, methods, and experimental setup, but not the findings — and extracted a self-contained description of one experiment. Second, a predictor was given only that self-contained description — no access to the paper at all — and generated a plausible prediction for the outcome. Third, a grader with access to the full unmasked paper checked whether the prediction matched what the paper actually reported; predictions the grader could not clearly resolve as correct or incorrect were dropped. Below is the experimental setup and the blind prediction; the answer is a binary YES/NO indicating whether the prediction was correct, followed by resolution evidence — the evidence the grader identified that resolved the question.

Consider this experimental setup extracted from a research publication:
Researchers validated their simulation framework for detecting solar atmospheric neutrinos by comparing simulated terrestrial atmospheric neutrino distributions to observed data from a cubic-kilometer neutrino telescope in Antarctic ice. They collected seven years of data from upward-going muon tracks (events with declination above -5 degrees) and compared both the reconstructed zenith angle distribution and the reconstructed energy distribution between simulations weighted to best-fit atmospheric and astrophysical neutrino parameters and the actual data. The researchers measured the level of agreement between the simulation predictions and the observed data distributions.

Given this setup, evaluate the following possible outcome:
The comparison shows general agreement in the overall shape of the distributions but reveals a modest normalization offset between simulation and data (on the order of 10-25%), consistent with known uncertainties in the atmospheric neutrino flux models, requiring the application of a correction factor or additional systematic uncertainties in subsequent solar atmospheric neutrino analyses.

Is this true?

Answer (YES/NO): NO